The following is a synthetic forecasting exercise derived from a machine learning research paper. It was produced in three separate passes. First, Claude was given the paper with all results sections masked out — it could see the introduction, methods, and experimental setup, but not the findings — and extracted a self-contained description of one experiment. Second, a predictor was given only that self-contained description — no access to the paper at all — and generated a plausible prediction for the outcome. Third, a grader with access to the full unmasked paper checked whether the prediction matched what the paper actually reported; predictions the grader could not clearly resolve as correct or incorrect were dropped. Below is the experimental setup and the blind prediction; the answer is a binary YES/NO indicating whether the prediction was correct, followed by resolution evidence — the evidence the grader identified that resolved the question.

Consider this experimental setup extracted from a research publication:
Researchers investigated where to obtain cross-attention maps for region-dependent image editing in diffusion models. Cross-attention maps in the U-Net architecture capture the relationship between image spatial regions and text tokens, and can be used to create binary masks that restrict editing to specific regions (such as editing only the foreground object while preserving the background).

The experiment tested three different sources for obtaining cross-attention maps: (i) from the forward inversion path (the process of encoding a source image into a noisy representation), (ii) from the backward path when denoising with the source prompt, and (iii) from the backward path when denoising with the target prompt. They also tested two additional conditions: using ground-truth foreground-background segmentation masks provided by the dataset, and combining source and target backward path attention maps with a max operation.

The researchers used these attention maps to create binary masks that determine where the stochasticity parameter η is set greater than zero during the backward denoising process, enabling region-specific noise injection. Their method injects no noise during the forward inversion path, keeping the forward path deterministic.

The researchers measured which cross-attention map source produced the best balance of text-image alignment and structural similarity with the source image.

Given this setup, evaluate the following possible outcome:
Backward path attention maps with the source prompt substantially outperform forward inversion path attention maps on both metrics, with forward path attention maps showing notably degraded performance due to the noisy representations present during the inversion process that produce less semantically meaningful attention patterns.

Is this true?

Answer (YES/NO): NO